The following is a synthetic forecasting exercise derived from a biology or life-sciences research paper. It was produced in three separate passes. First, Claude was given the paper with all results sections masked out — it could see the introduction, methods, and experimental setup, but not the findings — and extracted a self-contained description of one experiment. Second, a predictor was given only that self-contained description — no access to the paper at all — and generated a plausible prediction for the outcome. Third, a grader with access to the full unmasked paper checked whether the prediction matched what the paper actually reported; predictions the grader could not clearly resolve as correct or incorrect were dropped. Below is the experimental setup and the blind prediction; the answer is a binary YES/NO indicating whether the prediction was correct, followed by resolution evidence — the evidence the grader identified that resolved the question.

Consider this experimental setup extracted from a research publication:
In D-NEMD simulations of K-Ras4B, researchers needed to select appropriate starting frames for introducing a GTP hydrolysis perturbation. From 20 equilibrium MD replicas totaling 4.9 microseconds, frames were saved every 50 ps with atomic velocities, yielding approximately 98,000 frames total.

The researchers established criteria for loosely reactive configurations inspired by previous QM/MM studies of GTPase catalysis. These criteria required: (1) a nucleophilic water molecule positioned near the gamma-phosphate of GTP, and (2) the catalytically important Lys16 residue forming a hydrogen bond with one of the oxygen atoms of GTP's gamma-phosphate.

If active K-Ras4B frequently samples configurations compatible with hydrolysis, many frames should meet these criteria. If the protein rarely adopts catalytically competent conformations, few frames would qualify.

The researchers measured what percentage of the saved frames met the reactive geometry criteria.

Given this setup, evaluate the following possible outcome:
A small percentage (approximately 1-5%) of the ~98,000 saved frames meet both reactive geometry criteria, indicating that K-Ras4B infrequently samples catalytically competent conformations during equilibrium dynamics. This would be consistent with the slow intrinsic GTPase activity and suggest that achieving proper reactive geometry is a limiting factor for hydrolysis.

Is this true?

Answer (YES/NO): NO